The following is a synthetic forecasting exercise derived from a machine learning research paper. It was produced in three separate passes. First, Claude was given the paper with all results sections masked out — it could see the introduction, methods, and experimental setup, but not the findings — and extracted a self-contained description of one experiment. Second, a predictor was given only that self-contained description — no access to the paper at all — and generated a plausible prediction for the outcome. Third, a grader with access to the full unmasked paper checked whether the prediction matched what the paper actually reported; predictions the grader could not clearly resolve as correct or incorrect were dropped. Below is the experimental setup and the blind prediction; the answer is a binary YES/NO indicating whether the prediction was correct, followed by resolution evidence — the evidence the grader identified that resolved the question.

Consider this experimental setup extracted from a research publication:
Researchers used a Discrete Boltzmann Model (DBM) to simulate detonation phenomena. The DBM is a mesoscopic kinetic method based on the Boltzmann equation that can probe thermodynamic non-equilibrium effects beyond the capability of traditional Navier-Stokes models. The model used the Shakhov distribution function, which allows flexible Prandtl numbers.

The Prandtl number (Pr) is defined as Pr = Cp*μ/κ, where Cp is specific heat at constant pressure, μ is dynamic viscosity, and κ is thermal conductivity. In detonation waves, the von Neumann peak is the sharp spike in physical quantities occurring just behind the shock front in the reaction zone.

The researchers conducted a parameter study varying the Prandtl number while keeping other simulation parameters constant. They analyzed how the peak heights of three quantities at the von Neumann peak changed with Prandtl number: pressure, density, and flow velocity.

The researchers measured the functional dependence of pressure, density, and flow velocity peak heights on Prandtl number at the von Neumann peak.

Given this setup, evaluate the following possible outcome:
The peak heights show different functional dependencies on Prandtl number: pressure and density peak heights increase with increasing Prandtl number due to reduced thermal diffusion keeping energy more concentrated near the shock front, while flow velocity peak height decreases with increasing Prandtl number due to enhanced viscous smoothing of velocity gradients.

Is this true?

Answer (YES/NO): NO